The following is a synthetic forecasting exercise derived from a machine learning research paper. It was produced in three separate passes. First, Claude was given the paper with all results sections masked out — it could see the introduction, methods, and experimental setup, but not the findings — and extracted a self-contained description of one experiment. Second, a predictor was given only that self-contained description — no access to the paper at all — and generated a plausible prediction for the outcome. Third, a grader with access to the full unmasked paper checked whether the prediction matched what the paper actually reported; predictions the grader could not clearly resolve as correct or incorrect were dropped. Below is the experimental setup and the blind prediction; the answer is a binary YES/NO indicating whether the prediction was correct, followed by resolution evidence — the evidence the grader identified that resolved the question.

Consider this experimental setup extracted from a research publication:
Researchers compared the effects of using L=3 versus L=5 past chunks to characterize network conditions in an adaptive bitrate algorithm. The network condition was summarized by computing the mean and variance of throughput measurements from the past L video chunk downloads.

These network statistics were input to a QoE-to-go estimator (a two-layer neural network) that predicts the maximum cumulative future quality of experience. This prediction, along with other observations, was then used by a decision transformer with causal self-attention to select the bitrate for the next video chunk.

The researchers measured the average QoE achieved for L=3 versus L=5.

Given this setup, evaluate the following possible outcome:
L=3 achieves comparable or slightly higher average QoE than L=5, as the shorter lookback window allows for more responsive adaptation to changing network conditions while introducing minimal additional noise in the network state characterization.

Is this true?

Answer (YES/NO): YES